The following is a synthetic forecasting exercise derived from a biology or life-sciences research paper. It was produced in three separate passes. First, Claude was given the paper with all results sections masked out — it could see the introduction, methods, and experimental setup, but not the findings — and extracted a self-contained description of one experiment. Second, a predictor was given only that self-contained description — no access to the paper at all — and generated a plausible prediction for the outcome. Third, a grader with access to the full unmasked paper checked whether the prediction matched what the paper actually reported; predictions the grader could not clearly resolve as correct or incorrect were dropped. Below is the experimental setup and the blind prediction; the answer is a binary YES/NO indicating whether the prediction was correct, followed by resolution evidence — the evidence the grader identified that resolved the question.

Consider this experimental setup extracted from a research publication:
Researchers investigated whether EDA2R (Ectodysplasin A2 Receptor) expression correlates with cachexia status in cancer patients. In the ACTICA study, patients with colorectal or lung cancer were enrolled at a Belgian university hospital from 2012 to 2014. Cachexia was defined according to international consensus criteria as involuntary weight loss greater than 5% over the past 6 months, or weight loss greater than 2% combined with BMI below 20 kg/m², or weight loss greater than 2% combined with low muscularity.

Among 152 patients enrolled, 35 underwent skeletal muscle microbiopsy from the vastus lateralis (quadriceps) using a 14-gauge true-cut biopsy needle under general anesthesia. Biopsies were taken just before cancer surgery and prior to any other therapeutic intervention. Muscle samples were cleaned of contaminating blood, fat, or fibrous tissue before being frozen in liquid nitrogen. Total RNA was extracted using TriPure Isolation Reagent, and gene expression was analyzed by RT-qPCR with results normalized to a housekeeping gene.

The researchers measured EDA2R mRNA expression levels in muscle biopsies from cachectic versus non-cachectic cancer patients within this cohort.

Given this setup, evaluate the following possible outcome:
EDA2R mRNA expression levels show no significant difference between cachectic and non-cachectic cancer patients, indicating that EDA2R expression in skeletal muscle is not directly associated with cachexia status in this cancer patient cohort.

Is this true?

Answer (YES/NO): NO